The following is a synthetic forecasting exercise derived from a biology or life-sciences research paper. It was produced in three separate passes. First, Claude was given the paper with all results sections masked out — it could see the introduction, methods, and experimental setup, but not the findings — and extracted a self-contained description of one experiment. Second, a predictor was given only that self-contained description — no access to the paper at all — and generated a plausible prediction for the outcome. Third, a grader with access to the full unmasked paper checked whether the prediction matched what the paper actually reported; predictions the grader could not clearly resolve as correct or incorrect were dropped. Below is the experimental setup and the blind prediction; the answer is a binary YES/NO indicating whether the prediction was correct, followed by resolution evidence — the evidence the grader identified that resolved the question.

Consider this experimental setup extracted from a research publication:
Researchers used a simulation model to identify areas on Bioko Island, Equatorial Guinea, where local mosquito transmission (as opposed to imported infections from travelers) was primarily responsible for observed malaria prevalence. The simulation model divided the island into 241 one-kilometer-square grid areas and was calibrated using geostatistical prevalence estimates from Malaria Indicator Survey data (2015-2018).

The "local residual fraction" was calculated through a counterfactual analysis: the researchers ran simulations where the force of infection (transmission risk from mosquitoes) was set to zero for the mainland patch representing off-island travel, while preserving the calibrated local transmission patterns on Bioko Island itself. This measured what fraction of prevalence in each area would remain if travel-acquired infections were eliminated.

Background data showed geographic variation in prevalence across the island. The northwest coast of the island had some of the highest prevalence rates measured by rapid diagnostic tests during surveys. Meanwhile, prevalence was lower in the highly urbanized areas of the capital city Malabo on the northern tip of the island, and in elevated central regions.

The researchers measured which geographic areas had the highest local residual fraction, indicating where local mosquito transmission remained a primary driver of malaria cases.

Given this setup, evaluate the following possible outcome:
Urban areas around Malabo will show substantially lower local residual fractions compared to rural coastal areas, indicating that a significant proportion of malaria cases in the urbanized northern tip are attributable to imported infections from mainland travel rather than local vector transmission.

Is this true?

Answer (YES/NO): YES